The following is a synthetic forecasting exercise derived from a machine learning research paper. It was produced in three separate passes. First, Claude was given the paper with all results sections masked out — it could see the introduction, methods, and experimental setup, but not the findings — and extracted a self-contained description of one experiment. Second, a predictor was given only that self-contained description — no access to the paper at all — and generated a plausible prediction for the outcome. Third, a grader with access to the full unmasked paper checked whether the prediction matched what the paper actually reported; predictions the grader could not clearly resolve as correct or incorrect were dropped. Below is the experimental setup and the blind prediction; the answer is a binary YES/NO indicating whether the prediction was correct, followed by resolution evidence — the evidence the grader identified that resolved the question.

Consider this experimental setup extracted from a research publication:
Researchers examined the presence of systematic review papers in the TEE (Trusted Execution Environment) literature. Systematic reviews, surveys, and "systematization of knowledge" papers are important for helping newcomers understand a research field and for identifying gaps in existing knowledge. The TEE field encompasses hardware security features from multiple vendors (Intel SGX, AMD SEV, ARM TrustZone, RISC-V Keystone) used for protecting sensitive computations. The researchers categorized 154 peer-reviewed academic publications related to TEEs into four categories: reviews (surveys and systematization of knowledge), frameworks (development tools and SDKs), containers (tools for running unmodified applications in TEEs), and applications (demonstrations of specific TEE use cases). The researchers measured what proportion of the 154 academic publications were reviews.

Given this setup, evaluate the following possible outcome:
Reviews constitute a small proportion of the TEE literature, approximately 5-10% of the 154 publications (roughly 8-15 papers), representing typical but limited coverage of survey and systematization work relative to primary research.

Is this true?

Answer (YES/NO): YES